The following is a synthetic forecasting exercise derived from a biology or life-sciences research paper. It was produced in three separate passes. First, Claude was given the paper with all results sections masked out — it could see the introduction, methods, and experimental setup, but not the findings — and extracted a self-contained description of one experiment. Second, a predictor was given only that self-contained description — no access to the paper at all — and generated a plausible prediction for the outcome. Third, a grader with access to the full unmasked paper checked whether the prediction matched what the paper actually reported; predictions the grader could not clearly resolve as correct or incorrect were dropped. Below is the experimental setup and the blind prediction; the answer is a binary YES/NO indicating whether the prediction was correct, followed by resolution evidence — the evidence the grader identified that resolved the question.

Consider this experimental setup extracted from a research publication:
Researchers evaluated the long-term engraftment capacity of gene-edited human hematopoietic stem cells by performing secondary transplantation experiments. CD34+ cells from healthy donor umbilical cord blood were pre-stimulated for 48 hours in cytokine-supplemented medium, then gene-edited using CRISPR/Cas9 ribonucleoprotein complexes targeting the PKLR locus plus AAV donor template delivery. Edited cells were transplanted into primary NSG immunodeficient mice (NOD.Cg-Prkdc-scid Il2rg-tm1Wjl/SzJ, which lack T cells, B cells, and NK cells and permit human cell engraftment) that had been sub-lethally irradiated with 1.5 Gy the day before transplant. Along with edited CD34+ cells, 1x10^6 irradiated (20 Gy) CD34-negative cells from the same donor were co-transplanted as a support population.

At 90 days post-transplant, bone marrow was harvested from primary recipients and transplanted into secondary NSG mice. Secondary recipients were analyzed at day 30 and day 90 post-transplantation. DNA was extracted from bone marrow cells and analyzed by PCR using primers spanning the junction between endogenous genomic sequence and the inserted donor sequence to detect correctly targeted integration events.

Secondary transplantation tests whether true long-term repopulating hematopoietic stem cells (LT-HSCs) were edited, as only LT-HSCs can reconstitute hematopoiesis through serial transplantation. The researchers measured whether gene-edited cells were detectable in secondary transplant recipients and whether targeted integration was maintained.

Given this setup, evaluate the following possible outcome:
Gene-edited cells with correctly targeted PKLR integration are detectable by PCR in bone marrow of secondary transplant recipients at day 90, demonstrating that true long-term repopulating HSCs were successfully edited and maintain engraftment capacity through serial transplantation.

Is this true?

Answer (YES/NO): YES